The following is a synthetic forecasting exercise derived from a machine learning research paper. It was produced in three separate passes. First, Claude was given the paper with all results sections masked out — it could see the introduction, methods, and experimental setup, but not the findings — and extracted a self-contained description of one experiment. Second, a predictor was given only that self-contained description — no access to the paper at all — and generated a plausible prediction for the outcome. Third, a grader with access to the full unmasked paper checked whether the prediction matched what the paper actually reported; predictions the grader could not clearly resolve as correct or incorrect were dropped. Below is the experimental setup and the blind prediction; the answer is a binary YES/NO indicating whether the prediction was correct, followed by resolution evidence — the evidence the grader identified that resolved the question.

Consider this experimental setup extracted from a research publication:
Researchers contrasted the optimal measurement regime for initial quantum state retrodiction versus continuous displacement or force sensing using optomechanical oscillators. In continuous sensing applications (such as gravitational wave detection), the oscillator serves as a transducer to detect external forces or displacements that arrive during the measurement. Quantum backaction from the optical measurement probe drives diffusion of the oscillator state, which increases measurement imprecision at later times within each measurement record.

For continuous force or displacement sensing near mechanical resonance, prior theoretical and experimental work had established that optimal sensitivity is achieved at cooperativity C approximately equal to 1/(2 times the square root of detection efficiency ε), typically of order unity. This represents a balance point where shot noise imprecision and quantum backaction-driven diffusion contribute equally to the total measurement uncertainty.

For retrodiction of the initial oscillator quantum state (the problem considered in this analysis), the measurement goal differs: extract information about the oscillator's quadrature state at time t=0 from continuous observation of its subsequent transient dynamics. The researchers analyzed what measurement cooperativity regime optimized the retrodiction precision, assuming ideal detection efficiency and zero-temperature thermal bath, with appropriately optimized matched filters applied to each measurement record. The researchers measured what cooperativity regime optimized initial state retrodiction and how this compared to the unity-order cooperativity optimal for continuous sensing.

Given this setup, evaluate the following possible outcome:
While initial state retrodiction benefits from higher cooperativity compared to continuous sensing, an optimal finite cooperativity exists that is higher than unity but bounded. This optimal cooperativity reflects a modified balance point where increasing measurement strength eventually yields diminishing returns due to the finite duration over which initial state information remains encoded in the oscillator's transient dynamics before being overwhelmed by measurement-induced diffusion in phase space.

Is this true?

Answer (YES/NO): NO